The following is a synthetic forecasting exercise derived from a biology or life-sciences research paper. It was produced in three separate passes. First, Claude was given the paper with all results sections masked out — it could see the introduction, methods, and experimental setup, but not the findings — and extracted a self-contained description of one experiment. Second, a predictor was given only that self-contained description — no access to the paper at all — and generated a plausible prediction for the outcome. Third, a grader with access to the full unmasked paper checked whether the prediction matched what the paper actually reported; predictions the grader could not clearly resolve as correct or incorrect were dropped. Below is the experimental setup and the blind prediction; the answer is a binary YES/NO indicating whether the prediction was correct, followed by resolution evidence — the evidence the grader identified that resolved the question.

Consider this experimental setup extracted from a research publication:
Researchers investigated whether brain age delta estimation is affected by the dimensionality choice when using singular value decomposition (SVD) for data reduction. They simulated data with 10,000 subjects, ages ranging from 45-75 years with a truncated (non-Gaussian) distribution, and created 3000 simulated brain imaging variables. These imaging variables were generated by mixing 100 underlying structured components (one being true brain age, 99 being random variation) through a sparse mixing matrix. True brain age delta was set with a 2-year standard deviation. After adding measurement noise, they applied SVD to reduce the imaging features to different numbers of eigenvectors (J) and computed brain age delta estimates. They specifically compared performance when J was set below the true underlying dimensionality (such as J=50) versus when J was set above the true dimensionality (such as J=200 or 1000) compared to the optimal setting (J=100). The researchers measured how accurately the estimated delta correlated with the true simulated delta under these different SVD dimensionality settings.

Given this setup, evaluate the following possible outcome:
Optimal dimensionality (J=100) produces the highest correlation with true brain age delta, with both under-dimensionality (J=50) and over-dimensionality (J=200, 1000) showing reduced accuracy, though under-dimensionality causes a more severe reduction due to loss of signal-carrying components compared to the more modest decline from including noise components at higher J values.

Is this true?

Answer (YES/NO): YES